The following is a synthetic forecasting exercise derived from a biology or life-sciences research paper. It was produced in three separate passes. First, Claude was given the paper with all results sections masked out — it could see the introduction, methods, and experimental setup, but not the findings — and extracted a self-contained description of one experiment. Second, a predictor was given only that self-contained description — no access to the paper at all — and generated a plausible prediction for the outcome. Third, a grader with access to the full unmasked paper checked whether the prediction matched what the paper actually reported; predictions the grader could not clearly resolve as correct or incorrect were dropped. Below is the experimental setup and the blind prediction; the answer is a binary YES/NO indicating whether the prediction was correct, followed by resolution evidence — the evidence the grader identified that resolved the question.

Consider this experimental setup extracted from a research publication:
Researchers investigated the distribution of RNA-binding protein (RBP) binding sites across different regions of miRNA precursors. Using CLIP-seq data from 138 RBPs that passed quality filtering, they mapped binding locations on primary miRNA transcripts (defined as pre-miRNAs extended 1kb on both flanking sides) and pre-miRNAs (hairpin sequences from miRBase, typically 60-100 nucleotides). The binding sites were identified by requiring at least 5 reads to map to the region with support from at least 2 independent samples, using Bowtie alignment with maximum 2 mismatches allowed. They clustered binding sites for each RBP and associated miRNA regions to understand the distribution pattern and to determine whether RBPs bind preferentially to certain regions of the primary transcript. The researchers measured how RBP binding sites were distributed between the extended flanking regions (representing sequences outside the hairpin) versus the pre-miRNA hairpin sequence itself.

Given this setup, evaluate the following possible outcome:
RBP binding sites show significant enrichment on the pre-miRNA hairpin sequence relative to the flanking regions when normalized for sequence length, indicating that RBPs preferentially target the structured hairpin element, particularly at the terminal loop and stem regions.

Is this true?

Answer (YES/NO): NO